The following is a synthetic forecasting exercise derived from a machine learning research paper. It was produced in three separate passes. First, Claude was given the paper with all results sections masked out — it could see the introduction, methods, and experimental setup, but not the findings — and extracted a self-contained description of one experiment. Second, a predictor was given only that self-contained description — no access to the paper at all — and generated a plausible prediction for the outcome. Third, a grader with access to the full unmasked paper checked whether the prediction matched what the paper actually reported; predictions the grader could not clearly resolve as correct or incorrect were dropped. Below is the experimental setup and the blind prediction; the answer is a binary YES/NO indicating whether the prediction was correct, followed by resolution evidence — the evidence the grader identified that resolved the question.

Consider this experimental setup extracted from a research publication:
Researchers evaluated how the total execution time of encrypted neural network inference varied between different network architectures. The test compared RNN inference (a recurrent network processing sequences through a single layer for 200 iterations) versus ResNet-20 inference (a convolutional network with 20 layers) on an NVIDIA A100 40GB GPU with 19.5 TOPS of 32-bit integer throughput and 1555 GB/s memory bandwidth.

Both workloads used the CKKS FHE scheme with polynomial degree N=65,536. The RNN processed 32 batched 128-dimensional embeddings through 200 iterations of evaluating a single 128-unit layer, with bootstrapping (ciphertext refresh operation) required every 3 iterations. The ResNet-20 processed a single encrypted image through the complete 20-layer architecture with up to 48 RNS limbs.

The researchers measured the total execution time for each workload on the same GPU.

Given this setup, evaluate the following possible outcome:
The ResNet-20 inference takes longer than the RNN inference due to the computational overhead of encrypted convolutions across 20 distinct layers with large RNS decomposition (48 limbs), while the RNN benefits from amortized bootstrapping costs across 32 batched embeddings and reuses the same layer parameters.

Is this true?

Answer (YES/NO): NO